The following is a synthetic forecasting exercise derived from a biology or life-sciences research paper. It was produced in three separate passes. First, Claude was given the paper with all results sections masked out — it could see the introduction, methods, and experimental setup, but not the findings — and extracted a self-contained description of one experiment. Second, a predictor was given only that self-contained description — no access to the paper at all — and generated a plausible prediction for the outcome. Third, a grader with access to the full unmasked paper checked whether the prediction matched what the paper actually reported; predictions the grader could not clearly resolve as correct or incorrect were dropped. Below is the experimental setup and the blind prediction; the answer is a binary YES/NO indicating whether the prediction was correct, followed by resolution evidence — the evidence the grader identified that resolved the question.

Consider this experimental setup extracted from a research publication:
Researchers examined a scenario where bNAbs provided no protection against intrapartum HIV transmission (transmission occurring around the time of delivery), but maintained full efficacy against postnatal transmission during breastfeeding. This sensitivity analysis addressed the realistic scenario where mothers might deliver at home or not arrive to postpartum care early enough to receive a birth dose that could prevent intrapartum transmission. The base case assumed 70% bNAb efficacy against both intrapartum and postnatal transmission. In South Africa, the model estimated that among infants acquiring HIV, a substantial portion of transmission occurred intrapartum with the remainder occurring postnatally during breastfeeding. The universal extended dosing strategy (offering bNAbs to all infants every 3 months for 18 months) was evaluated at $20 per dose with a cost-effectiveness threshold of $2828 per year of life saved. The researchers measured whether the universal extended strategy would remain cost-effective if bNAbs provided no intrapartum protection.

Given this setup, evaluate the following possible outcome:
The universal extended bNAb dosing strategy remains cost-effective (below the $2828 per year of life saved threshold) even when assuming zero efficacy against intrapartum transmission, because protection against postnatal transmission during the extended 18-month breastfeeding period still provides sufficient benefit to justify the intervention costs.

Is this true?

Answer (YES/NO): YES